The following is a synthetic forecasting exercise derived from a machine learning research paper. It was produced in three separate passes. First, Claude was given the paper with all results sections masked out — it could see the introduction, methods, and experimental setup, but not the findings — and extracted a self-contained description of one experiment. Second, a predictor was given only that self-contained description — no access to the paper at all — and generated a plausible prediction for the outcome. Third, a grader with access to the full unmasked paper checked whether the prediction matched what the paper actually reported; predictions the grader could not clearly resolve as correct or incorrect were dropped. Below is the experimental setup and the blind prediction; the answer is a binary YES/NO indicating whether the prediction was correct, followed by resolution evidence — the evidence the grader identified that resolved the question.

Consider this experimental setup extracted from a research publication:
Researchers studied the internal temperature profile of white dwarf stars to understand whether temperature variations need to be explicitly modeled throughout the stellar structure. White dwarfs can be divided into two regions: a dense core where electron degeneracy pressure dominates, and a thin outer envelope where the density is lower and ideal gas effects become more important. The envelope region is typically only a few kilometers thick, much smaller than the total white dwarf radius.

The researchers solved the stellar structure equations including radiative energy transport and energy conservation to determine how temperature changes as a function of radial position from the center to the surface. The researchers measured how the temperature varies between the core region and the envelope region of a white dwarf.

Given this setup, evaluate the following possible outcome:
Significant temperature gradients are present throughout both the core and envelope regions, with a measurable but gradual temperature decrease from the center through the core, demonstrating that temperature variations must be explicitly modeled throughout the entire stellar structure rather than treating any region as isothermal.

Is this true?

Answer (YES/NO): NO